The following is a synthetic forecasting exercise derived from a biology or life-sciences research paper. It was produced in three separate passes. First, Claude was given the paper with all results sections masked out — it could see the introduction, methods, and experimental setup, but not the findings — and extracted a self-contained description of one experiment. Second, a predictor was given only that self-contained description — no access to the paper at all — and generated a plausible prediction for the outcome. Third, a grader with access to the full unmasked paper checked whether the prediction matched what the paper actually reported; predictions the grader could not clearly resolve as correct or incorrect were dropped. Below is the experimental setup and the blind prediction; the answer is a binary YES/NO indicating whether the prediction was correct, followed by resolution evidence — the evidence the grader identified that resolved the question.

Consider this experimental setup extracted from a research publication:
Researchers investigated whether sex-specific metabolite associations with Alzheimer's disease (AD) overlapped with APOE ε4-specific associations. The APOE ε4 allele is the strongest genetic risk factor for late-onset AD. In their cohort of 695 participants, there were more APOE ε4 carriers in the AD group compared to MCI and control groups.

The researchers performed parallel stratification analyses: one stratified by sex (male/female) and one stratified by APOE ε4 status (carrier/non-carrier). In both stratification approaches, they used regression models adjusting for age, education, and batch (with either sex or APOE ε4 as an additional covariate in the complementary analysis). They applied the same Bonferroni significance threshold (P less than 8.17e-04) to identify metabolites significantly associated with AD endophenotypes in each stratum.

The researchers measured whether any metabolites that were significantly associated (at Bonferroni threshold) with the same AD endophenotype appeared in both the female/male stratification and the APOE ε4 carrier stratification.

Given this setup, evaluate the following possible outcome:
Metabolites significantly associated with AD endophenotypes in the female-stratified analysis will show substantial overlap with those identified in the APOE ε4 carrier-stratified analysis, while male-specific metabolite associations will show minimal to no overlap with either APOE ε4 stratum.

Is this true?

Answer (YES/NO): NO